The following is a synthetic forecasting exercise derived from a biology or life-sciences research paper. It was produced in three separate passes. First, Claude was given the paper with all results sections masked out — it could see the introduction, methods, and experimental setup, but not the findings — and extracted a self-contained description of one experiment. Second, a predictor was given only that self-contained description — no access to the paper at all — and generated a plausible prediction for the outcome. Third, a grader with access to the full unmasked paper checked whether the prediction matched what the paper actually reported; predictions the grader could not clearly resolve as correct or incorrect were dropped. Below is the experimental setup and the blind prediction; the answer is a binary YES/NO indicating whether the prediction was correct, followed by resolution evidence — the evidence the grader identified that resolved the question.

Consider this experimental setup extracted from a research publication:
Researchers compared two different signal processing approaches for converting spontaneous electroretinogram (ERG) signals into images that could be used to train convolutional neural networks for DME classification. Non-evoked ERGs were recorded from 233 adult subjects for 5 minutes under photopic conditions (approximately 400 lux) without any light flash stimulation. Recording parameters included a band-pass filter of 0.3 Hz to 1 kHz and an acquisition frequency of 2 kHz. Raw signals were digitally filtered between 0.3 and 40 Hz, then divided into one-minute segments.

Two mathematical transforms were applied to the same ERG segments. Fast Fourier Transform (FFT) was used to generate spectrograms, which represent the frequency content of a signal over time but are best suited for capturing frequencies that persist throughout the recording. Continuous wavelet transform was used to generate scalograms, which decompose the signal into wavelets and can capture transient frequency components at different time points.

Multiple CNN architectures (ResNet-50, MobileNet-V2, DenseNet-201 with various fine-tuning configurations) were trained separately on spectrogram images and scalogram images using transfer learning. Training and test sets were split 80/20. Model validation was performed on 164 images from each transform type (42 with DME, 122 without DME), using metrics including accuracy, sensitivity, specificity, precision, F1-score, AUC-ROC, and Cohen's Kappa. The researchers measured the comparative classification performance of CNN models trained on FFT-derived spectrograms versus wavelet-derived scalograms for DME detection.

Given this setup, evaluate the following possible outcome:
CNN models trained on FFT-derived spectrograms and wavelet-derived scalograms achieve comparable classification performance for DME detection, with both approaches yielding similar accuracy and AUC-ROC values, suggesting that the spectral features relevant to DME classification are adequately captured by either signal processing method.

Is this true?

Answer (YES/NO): NO